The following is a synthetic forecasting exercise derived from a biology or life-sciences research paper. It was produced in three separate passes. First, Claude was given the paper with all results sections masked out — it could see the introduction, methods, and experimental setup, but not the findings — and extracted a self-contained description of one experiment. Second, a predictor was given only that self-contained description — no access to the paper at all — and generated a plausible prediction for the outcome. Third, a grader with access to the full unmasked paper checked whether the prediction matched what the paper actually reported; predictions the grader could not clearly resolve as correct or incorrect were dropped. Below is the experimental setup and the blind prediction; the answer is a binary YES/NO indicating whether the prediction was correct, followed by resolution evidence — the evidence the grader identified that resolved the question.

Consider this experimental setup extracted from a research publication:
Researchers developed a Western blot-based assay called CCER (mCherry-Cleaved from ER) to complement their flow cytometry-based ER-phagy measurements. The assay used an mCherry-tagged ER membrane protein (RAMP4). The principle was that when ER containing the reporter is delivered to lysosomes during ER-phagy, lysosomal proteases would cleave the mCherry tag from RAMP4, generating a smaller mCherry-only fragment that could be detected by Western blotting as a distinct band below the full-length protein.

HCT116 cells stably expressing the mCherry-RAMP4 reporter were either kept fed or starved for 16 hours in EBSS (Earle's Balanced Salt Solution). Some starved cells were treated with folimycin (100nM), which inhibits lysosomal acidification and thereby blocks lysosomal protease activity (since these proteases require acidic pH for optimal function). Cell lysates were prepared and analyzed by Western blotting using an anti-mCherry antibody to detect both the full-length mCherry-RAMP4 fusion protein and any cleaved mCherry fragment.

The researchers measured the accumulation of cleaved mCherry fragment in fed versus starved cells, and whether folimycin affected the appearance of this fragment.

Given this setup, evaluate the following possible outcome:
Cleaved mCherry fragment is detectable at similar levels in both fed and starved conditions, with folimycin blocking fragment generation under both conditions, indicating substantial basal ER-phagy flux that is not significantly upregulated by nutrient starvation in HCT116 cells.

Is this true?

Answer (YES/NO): NO